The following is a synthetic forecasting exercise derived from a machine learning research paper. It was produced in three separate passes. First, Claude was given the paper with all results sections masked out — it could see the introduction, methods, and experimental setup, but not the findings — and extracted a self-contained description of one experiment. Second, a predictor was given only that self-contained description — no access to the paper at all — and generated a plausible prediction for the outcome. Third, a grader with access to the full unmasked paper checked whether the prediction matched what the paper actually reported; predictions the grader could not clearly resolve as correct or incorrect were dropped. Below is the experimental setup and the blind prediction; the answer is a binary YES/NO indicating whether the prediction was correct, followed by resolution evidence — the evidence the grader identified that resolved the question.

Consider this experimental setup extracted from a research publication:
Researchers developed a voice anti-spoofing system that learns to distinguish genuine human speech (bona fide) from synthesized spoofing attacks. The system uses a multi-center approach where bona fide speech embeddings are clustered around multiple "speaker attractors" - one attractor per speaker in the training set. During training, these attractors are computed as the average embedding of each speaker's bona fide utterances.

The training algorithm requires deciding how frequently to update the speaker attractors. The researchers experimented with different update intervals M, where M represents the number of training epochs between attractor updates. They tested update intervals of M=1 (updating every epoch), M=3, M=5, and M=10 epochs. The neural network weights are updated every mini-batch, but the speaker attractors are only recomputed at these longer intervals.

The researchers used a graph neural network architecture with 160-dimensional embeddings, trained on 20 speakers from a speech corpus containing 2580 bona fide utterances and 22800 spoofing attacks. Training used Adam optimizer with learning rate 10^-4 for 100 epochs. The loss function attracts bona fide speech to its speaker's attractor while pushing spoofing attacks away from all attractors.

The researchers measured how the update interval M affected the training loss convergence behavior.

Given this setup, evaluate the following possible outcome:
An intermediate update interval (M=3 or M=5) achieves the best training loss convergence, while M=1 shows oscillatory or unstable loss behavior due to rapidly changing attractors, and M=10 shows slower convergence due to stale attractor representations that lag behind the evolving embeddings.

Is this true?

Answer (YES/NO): NO